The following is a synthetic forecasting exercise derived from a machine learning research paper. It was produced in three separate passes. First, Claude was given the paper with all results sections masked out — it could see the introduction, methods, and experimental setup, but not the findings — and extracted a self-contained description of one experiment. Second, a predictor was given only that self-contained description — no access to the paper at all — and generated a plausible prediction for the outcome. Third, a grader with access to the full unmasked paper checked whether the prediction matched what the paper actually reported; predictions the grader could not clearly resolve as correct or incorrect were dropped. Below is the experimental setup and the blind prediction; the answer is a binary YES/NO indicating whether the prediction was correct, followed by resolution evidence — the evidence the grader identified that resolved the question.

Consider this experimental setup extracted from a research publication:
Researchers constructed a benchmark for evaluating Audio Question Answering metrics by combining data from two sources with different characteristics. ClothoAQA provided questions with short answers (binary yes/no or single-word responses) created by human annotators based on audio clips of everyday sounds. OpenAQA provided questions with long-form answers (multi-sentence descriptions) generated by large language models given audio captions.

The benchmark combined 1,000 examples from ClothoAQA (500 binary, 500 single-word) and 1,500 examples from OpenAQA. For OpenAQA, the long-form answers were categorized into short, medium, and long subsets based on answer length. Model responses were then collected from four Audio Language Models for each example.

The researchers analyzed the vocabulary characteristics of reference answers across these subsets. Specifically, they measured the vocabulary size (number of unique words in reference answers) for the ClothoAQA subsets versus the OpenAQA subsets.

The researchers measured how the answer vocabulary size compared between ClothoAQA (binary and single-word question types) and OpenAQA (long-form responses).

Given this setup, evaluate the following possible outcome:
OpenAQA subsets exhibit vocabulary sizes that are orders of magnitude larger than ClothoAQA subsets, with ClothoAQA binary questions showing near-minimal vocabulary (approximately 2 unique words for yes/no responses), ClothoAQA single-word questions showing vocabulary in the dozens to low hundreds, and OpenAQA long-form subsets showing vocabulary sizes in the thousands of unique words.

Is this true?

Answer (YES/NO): NO